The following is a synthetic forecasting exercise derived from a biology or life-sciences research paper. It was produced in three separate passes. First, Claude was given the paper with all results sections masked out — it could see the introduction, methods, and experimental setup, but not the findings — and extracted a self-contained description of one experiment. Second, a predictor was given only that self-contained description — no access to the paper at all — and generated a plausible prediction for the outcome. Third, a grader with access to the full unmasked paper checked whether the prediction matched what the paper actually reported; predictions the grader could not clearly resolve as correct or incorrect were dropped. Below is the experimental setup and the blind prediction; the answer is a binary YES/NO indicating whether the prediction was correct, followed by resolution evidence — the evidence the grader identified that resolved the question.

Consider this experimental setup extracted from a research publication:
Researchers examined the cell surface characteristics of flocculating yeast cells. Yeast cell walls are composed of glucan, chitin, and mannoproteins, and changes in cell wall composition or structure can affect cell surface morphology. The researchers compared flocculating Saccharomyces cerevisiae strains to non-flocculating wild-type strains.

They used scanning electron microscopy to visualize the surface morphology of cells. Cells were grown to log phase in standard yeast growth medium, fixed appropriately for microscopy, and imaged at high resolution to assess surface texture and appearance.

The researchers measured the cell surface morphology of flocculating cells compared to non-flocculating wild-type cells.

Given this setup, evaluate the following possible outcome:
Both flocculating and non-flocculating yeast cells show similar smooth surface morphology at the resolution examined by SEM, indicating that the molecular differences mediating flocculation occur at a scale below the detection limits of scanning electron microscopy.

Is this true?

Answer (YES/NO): NO